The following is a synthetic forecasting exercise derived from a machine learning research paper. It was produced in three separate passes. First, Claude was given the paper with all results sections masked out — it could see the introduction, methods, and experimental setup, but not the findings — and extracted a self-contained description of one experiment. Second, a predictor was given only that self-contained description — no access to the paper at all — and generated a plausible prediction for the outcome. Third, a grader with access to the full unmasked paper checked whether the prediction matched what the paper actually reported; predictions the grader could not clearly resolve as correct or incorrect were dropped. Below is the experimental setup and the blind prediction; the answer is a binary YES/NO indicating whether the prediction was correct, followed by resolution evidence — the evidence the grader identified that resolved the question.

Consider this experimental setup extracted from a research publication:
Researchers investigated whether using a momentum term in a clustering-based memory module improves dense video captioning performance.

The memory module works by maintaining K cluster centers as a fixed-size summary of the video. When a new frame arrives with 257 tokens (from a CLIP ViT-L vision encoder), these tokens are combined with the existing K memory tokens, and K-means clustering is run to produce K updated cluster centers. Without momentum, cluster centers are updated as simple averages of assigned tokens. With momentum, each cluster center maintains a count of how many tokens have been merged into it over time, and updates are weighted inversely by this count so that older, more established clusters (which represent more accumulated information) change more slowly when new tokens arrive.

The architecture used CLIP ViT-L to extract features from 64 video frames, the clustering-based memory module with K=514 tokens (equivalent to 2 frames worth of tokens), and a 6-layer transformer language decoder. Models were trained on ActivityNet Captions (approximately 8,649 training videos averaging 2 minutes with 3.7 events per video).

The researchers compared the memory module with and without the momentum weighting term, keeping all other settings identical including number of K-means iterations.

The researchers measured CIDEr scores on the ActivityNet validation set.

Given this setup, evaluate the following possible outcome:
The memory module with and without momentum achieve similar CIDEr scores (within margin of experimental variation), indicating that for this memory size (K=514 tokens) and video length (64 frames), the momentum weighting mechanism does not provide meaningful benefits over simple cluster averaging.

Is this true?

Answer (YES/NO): NO